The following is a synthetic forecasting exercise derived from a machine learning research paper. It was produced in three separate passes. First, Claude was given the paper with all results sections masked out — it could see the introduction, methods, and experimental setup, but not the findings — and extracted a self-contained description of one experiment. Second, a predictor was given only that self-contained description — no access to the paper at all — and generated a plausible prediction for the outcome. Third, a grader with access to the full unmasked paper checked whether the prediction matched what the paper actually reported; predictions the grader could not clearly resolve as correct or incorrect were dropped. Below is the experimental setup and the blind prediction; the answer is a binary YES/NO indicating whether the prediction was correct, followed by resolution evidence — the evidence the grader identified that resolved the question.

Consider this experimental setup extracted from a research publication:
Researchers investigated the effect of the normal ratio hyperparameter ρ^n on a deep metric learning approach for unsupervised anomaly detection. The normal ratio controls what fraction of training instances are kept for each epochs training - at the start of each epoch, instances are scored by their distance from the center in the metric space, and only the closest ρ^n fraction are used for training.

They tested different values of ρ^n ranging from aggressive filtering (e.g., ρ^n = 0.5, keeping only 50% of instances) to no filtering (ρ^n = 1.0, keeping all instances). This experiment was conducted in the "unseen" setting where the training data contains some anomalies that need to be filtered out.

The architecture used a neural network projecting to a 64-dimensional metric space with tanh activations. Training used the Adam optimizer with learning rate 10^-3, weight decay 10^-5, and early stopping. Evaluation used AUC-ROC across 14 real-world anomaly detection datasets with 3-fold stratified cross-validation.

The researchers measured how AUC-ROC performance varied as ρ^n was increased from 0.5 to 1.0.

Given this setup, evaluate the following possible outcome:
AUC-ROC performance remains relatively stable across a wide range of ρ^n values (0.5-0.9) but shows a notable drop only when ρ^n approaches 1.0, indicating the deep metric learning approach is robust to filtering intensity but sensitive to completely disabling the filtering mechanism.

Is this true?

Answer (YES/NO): NO